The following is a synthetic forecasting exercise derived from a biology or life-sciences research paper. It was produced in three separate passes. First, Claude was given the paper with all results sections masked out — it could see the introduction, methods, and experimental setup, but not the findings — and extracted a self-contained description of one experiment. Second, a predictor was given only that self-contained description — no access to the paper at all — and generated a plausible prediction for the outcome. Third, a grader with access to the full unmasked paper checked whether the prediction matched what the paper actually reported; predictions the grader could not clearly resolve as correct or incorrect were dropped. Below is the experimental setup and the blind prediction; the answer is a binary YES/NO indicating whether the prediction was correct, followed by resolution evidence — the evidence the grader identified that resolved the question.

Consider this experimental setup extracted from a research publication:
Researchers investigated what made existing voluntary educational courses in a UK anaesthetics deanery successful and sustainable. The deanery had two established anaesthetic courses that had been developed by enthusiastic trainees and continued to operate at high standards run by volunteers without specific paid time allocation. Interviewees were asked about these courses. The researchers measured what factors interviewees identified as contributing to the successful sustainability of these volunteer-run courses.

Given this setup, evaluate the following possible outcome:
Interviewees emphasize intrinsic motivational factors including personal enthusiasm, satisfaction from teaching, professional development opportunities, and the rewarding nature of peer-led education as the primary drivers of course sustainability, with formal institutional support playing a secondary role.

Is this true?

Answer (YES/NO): NO